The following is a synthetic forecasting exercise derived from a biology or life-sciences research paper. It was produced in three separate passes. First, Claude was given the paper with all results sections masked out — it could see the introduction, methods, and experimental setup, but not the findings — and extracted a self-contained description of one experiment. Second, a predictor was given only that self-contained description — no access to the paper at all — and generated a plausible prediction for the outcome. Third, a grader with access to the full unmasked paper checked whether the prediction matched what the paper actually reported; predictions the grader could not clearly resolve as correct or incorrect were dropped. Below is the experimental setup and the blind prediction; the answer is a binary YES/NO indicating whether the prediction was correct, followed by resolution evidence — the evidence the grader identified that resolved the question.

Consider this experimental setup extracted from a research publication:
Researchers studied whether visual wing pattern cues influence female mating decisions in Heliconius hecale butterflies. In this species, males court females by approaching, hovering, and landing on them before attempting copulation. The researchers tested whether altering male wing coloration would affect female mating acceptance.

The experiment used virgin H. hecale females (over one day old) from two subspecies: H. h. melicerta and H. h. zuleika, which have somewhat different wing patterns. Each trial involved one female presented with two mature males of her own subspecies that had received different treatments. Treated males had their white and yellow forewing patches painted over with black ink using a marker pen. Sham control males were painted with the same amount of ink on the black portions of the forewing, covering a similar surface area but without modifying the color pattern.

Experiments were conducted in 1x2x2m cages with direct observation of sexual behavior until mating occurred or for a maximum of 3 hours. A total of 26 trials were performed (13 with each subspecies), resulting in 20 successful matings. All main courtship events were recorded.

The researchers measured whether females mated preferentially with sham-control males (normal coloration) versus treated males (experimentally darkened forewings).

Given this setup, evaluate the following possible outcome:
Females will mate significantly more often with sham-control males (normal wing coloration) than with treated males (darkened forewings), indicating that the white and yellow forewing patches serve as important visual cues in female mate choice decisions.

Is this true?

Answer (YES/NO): NO